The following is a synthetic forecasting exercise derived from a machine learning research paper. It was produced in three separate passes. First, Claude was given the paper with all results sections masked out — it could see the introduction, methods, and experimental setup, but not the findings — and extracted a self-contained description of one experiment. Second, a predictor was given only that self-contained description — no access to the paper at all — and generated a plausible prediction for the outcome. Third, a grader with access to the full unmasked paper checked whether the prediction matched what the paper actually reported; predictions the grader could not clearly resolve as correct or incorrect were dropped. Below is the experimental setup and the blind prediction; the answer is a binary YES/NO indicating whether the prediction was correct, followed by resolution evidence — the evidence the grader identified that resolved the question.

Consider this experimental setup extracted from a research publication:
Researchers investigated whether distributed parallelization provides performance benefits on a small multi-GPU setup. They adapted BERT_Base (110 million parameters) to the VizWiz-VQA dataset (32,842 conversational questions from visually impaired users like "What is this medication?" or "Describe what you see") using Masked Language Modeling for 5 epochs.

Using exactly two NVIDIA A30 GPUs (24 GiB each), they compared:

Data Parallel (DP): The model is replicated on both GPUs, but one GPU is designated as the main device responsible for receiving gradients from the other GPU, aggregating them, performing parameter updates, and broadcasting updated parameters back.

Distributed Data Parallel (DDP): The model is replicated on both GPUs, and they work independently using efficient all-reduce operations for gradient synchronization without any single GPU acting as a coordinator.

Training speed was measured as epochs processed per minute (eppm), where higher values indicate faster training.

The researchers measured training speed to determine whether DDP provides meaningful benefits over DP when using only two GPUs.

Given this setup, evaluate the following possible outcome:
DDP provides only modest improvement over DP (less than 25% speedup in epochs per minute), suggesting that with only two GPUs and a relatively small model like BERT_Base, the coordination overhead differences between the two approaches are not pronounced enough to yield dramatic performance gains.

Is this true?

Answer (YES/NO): NO